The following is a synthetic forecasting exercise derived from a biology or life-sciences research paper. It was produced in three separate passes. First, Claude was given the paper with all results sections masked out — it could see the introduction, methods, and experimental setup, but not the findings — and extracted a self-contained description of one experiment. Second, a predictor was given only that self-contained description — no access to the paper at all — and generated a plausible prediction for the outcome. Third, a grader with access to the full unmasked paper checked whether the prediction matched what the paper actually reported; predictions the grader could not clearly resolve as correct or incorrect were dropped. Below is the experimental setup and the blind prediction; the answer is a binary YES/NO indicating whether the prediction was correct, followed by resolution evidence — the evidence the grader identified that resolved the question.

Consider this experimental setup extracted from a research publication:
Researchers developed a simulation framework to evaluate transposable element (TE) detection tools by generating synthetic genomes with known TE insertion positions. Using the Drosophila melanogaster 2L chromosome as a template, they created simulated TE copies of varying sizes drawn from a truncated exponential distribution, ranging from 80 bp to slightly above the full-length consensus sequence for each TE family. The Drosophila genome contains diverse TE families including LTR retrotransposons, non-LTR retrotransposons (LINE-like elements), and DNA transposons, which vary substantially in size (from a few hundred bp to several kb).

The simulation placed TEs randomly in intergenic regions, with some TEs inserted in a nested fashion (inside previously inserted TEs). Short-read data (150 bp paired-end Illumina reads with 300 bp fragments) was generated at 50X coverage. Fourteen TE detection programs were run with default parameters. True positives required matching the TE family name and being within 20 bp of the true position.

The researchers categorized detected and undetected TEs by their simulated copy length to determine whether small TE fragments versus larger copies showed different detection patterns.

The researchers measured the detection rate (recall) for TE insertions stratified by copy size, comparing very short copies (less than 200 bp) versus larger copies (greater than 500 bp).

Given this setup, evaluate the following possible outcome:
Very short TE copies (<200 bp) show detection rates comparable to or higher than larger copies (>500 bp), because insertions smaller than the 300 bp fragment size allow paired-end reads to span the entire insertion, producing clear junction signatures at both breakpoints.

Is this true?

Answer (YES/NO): YES